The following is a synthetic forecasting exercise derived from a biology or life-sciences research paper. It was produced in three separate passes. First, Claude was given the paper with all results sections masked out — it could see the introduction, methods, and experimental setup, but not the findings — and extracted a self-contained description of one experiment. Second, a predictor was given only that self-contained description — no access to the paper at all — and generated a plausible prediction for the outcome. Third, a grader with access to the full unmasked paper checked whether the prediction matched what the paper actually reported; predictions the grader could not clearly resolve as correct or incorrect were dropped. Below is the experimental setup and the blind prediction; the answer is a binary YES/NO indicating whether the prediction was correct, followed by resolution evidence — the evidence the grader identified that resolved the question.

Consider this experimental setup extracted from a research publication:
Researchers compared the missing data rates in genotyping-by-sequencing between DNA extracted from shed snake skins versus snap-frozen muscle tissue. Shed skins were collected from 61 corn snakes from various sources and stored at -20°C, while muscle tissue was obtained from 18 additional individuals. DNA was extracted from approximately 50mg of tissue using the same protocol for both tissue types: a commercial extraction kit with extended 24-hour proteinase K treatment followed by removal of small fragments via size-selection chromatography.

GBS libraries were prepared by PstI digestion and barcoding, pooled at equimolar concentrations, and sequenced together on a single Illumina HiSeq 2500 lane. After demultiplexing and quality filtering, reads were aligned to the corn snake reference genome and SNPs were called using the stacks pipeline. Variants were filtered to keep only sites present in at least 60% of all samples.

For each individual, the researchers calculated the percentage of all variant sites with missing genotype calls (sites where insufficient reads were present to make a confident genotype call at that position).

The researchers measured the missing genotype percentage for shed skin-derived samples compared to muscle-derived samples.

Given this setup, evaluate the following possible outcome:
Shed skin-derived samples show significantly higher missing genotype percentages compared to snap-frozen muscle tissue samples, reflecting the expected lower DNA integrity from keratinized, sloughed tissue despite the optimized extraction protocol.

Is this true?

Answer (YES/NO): YES